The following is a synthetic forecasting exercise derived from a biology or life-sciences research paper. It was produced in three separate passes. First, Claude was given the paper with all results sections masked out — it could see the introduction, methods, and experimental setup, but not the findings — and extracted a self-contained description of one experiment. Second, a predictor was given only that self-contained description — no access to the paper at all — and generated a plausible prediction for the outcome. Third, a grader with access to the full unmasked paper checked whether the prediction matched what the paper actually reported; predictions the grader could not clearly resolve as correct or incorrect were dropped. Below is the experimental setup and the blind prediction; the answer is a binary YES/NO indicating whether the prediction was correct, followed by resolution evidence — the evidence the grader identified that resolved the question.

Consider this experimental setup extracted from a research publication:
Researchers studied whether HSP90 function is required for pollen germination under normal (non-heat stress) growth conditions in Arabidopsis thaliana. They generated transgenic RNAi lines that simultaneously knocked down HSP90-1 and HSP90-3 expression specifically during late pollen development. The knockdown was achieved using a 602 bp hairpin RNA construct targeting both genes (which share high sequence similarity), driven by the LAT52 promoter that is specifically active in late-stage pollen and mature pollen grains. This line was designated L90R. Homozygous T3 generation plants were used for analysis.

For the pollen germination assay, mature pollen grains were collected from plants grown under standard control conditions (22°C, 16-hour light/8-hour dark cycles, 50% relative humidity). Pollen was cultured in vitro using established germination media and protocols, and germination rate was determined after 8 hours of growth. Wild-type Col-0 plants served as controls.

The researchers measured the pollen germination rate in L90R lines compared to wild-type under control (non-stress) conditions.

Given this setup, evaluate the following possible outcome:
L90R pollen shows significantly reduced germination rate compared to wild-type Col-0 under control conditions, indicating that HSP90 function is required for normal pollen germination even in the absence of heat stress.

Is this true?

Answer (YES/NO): YES